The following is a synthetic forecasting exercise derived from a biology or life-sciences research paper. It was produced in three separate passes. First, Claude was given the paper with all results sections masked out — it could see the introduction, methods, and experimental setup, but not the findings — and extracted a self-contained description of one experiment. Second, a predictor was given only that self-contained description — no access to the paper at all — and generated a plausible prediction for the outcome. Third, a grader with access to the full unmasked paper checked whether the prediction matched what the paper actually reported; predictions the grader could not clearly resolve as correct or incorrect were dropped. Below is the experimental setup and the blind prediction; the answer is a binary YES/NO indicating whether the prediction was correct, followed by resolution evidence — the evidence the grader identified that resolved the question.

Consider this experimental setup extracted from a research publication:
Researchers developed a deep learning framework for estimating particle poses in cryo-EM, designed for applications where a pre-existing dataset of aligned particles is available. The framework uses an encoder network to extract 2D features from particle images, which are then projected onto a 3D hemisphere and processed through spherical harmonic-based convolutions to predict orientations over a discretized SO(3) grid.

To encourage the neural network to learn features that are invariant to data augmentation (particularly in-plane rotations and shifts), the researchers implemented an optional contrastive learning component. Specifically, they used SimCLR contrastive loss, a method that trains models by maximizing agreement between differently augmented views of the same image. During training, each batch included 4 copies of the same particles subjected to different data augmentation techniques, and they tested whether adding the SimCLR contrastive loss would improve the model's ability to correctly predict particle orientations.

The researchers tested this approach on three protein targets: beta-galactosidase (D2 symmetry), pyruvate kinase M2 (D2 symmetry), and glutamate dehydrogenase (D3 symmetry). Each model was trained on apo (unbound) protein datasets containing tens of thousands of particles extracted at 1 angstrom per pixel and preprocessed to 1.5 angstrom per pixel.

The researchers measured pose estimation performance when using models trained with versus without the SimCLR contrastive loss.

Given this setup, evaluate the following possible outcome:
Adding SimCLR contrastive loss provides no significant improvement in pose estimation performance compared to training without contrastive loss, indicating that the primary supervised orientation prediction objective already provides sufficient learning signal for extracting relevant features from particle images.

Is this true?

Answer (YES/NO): YES